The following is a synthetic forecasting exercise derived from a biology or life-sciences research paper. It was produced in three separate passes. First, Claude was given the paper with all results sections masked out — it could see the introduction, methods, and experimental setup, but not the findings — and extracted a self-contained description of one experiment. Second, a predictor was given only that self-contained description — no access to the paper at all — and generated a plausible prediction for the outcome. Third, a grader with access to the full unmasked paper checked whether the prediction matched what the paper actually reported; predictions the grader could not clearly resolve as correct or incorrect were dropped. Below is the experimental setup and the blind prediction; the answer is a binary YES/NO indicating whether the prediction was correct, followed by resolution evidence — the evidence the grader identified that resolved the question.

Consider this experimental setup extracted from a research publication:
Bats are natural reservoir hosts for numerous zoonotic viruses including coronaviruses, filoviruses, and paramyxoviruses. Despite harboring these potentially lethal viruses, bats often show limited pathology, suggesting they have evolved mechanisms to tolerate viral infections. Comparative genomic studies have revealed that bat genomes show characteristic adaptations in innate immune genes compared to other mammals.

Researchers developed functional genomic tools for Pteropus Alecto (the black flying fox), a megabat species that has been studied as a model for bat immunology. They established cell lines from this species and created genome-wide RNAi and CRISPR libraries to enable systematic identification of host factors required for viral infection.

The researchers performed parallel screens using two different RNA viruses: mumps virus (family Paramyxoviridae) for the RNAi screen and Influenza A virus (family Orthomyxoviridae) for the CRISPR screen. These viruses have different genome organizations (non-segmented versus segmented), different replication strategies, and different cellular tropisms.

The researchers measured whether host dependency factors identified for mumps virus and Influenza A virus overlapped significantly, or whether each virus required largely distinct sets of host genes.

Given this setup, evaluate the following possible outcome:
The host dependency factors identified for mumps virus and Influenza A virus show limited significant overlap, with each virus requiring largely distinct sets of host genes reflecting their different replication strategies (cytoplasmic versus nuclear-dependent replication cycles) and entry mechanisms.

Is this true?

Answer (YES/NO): YES